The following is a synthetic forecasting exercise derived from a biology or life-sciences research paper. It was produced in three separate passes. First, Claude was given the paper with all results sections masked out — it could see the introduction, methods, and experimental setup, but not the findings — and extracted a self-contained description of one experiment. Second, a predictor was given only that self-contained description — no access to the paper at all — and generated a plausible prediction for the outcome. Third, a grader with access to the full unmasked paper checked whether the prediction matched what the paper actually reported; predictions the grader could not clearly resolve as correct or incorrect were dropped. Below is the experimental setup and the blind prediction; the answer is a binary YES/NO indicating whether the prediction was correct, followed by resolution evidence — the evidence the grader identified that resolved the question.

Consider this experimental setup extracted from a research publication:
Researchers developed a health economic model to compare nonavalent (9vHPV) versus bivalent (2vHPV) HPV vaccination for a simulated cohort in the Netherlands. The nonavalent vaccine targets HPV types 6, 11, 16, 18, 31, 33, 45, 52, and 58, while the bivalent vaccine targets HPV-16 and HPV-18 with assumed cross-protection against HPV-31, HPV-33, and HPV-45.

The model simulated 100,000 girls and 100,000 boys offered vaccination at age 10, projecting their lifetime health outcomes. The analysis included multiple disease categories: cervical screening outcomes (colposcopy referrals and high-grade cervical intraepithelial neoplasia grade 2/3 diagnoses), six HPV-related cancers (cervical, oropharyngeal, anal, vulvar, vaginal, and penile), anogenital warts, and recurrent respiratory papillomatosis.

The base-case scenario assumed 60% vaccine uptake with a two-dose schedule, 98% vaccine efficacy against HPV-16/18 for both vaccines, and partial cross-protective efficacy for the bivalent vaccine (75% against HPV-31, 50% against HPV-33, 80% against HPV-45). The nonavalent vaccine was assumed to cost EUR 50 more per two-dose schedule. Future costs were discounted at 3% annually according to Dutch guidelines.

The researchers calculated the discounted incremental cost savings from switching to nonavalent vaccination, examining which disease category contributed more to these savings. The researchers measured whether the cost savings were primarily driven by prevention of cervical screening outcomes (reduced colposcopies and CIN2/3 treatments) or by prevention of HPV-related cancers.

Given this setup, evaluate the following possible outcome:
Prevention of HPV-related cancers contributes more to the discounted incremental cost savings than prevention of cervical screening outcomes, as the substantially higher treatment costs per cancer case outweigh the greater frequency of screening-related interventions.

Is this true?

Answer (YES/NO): NO